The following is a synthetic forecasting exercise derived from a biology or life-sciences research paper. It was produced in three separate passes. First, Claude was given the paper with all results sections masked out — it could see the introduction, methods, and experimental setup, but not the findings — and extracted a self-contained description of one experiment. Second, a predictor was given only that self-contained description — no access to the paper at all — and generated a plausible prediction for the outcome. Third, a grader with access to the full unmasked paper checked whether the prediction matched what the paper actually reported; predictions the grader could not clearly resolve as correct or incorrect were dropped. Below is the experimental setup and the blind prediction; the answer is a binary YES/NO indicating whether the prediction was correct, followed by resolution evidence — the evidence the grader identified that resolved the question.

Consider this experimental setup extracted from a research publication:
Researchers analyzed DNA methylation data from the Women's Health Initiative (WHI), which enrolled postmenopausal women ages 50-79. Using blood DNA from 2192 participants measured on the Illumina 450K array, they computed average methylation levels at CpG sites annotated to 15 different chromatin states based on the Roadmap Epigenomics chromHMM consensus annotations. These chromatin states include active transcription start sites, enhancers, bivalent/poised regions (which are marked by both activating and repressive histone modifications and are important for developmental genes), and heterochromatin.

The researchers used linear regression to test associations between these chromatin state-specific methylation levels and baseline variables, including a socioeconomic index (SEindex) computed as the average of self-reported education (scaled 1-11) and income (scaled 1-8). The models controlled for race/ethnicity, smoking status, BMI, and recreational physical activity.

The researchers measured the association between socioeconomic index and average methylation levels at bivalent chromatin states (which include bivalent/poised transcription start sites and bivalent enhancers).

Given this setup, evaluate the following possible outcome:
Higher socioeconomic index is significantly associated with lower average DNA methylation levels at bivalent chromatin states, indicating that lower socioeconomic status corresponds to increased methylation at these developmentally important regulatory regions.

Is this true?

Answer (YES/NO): YES